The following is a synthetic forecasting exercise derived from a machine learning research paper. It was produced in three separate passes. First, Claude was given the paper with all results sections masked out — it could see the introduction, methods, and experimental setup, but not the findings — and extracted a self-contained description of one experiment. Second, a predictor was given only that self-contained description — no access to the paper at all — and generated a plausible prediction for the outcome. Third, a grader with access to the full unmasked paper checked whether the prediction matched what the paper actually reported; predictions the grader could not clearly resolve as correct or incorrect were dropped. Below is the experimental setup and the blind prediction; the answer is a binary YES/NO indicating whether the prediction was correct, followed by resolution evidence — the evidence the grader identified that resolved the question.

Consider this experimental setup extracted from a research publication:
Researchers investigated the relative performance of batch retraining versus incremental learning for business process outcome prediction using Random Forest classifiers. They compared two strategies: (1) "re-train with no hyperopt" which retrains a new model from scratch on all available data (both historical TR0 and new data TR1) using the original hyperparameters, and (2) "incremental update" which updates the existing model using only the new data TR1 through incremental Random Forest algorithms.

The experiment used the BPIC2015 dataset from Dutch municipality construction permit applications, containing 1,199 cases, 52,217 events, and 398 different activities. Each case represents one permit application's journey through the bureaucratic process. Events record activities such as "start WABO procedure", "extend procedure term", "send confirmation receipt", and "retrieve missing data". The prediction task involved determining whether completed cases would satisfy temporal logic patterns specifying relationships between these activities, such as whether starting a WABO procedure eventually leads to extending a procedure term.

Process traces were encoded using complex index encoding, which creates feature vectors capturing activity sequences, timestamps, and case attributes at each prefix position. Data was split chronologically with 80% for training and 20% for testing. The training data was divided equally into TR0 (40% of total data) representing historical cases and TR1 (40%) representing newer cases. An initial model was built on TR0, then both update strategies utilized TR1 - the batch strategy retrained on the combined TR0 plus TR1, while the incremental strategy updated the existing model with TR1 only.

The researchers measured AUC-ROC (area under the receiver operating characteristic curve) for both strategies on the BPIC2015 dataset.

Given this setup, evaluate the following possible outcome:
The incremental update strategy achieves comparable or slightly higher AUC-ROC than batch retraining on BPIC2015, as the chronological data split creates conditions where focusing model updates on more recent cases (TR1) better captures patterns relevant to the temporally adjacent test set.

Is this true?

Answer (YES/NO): NO